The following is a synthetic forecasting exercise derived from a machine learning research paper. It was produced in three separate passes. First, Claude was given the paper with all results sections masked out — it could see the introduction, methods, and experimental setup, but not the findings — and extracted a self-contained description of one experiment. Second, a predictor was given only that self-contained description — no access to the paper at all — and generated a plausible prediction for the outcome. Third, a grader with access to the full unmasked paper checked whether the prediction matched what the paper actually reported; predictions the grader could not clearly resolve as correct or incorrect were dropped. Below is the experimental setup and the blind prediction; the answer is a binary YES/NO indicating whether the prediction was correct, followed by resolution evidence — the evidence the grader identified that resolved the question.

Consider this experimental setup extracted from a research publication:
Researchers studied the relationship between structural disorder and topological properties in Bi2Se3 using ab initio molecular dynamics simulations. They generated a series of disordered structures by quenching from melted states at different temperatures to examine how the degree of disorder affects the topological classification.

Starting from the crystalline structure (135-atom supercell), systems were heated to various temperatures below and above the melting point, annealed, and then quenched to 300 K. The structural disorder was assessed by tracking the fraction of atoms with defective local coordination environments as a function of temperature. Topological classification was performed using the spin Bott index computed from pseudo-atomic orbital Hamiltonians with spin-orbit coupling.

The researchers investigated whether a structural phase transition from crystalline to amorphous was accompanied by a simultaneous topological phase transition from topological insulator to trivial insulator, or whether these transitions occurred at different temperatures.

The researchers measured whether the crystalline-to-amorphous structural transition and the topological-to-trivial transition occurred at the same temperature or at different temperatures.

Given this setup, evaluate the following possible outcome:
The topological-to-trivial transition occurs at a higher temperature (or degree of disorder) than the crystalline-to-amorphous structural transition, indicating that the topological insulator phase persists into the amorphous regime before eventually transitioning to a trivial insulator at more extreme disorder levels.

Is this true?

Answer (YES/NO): NO